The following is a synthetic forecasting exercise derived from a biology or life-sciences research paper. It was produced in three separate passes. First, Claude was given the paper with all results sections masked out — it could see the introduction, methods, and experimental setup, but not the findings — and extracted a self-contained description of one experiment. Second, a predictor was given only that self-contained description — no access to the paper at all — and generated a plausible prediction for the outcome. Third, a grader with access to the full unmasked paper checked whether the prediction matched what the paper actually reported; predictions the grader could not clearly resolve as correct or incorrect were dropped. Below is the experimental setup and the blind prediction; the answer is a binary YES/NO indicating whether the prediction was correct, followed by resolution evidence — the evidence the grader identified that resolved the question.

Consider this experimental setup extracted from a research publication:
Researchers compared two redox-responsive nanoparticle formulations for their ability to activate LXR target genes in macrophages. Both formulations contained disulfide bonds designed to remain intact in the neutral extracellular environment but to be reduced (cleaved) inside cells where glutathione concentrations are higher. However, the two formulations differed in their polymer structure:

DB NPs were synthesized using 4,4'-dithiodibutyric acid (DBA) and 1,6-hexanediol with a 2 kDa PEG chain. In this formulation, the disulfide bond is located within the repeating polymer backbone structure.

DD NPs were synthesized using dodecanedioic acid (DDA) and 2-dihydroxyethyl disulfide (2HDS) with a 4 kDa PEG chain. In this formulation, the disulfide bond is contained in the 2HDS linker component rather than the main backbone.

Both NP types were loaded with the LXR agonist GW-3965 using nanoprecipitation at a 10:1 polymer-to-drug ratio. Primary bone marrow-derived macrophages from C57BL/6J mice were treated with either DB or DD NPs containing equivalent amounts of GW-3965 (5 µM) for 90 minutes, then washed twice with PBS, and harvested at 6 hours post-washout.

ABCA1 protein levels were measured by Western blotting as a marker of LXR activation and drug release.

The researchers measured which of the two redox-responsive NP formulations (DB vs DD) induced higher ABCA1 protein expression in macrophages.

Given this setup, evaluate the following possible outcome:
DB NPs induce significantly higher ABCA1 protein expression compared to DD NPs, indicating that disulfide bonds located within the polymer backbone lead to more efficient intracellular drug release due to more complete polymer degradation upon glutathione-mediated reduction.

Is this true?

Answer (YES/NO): NO